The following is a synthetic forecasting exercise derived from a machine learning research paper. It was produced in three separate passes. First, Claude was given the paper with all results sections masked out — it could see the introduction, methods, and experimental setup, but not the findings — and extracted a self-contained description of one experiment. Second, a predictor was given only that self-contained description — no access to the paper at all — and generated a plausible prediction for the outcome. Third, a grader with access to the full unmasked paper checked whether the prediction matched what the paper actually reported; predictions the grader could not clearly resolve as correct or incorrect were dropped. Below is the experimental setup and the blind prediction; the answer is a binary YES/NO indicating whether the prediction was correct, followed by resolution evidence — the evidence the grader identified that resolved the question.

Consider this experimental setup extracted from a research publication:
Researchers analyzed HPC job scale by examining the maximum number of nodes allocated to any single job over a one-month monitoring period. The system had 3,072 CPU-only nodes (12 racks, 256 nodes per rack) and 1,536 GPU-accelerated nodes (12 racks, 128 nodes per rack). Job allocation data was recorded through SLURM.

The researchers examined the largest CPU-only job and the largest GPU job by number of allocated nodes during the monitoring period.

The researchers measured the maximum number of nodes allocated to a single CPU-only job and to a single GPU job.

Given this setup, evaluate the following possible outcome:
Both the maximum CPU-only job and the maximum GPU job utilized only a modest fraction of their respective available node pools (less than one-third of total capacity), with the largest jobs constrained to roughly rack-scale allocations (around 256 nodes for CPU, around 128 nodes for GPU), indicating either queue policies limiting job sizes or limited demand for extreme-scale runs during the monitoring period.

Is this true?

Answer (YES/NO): NO